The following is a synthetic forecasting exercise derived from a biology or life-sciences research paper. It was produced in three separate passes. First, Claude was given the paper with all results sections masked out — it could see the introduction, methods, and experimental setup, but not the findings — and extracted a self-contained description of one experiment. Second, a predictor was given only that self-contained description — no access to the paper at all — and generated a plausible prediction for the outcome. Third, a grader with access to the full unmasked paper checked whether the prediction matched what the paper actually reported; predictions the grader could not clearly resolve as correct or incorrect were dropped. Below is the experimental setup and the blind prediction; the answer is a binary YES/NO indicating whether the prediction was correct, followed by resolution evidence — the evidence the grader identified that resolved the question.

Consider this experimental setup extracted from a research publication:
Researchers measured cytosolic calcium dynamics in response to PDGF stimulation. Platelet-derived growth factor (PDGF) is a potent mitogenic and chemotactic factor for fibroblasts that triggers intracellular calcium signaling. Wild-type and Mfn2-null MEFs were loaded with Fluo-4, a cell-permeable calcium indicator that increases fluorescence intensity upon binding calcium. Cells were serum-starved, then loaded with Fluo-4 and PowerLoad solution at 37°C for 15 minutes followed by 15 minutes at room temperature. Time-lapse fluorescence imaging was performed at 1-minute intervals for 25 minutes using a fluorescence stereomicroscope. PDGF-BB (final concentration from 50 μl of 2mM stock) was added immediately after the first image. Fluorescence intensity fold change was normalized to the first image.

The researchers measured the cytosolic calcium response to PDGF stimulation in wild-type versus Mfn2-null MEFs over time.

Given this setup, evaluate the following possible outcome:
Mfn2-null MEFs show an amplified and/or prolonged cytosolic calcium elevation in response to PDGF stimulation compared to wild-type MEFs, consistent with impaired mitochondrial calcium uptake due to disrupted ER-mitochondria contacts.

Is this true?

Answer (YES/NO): YES